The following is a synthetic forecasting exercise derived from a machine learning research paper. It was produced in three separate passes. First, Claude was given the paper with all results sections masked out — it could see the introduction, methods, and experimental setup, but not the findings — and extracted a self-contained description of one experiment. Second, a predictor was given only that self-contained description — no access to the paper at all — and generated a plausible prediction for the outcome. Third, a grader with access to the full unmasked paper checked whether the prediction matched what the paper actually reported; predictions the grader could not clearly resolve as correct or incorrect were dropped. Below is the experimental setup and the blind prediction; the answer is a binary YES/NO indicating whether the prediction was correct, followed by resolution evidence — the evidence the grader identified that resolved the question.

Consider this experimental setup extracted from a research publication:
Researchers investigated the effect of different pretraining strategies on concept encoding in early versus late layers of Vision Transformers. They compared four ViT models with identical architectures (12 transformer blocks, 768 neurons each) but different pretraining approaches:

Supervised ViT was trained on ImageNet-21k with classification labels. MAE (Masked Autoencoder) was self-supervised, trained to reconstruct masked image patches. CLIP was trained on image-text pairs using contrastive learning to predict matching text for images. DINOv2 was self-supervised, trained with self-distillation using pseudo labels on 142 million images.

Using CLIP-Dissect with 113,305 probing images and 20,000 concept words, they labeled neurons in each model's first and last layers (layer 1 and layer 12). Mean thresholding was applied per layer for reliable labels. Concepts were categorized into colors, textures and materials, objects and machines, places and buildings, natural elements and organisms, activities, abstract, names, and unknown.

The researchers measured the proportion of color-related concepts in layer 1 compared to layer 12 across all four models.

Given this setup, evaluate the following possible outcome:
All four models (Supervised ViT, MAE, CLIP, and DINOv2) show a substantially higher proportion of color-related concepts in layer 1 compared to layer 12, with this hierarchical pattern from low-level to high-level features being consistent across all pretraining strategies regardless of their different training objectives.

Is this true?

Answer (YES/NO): YES